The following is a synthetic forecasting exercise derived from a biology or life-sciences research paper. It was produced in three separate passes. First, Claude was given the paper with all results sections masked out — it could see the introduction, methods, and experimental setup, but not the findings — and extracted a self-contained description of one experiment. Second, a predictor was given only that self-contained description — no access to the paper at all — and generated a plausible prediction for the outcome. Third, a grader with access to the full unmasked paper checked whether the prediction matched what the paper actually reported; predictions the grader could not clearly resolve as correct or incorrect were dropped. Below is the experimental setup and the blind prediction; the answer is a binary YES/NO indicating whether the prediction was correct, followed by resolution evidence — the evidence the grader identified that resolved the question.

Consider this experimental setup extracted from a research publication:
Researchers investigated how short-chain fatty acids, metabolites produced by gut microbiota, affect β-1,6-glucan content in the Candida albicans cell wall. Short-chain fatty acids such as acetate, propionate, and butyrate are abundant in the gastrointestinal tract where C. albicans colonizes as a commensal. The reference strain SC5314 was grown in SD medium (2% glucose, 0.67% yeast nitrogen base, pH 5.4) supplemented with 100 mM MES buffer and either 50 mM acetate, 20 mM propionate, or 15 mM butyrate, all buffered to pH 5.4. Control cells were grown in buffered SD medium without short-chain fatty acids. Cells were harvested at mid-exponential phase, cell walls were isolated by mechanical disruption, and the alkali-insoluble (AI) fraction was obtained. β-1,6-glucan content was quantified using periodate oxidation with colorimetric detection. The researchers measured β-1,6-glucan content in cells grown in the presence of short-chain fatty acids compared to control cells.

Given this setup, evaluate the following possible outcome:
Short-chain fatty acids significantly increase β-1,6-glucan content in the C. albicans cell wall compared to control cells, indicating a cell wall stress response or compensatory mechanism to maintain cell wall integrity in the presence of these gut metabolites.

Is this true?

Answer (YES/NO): NO